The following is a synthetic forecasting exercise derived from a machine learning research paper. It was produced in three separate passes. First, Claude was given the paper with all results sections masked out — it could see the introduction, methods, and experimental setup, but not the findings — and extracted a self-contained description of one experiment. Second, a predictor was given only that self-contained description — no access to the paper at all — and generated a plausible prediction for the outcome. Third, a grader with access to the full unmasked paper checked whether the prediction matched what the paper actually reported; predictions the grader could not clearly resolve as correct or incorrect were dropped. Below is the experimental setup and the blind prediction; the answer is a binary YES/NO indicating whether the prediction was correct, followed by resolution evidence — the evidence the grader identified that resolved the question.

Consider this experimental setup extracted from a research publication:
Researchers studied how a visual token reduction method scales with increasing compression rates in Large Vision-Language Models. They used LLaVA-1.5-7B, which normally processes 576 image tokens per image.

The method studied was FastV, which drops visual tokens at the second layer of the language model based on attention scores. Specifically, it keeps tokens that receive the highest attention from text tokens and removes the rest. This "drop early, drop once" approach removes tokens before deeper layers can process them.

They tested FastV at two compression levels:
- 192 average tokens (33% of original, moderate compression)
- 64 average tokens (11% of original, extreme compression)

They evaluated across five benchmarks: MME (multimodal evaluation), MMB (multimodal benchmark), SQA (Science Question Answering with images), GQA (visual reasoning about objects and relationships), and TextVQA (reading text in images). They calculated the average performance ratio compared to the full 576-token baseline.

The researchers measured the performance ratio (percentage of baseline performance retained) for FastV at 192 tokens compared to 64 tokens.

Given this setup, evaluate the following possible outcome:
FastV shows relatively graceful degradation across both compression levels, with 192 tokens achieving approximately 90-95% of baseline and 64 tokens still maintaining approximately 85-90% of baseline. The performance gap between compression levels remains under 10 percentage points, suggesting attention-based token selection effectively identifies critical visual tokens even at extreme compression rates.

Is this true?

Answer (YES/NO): NO